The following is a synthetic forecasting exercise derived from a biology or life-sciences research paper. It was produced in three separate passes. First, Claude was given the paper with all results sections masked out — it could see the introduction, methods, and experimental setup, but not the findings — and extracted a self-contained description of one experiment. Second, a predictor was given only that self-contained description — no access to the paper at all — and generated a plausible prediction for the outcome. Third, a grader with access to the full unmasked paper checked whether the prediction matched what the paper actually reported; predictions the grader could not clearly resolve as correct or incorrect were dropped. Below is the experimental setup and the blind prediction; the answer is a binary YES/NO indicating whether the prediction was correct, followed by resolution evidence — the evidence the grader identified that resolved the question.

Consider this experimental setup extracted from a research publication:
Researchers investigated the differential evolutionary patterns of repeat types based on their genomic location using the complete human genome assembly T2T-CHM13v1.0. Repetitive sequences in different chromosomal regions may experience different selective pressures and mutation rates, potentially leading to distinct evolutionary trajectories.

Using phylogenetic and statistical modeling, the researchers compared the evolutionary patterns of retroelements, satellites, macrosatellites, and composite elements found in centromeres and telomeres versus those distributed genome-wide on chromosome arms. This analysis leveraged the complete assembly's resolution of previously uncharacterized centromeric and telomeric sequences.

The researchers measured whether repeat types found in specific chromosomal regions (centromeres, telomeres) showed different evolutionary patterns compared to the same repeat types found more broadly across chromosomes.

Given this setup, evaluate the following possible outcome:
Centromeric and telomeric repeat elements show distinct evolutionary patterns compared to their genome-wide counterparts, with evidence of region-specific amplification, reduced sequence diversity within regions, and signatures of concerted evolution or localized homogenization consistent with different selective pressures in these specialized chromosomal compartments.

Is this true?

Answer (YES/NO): NO